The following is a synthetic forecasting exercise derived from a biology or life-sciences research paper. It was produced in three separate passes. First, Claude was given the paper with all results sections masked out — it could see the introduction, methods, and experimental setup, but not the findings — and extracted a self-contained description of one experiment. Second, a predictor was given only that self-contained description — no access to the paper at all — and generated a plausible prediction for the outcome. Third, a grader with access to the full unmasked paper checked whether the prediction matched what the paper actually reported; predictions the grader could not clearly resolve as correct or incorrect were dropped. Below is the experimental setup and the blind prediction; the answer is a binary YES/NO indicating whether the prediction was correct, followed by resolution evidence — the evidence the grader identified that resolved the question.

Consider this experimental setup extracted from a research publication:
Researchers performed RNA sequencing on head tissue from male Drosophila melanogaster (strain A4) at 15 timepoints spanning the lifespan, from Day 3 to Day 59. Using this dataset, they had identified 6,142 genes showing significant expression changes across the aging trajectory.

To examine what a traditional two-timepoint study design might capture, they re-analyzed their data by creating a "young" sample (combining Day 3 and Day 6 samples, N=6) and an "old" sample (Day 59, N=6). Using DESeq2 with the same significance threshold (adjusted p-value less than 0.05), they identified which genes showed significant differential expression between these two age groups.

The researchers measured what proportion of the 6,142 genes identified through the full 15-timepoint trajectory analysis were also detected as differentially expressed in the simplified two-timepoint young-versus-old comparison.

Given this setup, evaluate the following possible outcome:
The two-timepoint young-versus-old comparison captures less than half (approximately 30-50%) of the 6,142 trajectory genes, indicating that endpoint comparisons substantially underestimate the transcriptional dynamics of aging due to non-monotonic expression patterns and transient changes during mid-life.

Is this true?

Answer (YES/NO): NO